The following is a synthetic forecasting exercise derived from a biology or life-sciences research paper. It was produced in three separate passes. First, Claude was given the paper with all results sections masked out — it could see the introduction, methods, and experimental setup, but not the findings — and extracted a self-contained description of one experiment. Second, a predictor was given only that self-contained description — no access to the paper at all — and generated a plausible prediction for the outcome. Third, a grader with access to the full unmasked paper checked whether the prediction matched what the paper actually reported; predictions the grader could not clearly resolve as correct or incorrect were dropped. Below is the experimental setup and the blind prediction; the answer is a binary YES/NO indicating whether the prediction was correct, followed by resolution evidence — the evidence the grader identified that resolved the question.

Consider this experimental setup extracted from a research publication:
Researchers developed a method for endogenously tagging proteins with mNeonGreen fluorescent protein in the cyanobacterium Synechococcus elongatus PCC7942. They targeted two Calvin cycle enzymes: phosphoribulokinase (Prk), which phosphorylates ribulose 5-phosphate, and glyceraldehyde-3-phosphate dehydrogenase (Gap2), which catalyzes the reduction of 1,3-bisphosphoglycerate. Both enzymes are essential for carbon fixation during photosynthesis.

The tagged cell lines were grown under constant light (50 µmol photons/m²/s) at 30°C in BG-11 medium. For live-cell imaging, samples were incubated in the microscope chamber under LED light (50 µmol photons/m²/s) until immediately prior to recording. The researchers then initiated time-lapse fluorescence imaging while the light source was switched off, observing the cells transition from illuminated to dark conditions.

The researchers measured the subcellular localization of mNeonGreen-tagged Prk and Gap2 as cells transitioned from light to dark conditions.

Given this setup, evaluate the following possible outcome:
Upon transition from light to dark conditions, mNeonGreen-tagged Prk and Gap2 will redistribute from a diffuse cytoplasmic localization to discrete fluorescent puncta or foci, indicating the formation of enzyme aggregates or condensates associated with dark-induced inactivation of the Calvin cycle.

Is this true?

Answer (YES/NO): YES